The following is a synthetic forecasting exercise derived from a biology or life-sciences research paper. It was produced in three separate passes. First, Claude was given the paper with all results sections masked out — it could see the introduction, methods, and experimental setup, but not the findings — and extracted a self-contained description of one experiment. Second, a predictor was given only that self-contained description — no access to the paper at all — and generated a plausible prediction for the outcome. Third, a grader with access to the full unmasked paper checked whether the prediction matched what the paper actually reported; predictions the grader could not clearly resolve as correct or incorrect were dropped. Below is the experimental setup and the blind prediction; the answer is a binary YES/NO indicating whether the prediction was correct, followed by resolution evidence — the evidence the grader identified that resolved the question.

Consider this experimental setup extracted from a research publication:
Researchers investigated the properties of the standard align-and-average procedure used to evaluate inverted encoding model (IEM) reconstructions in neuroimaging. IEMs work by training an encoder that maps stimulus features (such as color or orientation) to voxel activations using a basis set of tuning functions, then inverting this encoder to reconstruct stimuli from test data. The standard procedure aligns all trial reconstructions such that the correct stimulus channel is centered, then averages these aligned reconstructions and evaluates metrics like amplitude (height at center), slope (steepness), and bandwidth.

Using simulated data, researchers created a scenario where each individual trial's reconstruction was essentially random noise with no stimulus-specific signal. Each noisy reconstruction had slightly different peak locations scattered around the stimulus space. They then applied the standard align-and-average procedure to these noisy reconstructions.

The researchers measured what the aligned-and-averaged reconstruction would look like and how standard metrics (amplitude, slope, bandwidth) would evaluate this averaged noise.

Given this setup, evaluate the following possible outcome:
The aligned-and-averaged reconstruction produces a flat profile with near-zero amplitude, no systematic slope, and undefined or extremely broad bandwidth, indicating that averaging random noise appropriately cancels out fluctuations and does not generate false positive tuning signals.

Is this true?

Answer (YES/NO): NO